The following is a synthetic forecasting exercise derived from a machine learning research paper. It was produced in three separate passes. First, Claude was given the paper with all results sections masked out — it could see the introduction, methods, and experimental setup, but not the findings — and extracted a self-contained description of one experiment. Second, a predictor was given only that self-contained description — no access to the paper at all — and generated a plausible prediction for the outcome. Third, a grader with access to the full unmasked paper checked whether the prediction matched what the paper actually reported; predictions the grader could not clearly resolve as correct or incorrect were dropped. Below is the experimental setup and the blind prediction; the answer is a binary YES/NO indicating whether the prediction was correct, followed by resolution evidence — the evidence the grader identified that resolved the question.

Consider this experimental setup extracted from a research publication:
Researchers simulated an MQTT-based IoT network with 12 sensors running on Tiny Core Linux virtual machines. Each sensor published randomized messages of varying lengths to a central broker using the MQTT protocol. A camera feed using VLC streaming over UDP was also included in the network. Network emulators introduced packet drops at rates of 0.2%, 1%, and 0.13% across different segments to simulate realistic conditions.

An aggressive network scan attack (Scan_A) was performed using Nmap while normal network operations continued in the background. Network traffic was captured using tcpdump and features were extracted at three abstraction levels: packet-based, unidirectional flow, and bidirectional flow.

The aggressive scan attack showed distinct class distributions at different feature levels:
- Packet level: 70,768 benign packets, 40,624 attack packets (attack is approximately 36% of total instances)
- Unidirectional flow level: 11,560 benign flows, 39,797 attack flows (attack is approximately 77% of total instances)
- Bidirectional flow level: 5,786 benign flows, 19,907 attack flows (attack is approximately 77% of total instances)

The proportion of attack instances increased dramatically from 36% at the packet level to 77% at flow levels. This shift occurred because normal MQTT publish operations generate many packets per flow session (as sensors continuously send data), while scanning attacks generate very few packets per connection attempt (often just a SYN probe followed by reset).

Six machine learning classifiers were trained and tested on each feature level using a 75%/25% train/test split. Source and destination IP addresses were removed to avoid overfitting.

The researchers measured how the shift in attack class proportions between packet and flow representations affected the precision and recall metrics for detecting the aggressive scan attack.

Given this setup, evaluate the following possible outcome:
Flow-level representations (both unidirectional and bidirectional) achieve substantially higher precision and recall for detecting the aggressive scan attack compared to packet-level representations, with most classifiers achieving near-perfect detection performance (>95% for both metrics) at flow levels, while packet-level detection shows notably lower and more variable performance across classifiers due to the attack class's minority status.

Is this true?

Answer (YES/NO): NO